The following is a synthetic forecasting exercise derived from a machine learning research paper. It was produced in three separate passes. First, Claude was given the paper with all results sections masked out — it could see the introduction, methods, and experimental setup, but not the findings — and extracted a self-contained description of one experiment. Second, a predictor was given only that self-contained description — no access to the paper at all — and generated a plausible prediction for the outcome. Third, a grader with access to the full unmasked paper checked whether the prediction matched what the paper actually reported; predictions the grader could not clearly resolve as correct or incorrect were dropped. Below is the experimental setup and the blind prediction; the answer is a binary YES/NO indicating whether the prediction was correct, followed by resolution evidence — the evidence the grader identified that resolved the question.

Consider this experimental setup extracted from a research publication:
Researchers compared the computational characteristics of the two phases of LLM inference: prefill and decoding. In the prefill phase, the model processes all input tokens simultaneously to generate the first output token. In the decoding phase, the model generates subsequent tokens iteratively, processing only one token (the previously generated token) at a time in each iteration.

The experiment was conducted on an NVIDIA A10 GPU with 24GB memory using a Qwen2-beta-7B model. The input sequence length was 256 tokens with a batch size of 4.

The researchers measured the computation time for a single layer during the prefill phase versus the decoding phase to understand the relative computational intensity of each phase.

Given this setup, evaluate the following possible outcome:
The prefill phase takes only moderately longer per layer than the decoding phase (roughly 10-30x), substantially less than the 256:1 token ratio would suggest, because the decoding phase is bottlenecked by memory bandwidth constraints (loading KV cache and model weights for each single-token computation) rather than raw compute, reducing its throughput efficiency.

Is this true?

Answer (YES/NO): NO